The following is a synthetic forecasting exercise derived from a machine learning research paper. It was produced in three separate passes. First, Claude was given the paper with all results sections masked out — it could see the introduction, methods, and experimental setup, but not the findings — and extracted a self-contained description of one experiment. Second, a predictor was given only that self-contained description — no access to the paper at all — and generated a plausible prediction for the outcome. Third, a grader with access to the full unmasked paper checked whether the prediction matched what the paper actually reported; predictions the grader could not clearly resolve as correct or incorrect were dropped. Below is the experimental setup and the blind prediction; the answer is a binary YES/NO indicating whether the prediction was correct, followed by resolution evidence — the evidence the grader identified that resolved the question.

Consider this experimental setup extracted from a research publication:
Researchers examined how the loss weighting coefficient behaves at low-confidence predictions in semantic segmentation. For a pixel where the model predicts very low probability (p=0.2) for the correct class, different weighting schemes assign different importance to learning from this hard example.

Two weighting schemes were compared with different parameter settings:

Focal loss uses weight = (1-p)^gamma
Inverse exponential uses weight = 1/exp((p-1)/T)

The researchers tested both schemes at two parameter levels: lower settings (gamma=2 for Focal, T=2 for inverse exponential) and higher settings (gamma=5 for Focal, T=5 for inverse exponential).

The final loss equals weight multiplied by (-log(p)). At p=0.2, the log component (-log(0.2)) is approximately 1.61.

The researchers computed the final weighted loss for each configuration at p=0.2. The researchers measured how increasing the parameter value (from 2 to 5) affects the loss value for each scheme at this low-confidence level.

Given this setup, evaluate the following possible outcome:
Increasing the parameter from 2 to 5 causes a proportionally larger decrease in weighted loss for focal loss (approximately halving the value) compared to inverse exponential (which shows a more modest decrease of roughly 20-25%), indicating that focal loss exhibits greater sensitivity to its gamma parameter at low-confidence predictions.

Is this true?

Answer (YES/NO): NO